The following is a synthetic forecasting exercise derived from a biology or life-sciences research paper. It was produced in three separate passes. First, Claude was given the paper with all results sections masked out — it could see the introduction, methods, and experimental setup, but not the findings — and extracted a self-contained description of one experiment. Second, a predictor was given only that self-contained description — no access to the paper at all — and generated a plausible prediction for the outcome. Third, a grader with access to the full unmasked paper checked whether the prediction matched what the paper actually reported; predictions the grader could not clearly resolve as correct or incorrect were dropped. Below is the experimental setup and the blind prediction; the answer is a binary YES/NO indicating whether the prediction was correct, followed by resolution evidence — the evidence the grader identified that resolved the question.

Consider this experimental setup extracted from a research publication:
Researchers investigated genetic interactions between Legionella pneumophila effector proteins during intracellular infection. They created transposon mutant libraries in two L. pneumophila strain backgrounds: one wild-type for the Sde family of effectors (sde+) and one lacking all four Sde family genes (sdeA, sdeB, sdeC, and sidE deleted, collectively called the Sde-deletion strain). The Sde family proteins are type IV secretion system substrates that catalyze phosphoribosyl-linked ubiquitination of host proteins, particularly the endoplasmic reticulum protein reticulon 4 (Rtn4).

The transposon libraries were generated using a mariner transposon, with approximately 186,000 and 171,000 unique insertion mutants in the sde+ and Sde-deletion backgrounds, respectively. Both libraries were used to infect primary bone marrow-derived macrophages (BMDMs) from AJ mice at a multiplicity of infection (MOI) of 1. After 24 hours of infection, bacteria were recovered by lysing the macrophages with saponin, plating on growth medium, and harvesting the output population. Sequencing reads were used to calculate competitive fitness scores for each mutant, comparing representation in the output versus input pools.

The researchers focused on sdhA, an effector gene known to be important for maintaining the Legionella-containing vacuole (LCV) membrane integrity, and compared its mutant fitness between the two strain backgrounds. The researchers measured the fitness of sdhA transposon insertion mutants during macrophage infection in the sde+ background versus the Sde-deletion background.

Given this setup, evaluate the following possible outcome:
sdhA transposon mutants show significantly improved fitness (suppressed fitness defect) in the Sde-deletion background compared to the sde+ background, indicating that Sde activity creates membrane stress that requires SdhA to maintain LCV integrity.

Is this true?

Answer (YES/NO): NO